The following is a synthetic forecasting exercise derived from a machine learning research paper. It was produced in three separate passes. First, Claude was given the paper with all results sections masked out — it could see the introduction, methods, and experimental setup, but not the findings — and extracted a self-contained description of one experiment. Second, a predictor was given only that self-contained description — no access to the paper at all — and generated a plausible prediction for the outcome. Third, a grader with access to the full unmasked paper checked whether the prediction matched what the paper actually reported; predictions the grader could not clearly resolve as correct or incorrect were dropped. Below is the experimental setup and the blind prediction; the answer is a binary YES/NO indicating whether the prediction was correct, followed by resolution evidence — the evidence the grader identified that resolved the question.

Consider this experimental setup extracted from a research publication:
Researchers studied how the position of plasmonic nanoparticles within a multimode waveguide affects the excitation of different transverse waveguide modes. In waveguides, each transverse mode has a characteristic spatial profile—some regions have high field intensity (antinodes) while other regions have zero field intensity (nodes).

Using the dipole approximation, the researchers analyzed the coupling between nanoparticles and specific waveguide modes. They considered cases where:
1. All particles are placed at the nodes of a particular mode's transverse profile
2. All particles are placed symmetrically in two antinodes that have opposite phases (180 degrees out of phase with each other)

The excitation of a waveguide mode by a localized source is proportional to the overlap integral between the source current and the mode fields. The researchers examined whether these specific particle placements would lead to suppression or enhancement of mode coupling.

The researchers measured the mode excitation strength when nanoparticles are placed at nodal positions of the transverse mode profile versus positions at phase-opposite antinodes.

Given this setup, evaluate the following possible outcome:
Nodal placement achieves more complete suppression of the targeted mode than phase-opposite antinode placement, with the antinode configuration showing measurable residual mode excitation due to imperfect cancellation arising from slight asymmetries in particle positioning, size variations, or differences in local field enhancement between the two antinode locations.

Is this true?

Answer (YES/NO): NO